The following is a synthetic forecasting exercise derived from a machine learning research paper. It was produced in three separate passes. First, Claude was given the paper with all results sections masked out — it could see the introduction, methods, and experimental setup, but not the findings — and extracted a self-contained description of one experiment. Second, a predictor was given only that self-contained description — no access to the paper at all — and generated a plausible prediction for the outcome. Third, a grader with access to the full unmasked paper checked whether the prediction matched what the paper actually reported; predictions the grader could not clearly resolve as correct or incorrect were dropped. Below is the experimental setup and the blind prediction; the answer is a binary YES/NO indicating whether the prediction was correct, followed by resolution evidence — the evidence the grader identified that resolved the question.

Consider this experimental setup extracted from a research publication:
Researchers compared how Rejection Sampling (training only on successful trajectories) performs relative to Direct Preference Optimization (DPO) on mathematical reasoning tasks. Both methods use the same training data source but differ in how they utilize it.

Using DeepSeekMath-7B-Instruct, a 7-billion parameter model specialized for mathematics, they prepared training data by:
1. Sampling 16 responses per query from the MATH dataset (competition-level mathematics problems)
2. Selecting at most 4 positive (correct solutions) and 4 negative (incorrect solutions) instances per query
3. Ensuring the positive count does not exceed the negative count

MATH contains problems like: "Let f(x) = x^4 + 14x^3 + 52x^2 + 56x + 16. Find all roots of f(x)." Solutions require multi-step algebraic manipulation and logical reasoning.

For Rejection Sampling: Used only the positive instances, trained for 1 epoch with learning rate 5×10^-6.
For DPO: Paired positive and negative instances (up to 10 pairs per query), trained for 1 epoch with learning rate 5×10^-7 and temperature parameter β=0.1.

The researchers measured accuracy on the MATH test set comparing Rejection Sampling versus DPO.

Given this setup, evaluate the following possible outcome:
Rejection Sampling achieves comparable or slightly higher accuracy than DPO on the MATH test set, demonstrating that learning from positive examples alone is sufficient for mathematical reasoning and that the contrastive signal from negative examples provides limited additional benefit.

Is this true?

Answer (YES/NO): YES